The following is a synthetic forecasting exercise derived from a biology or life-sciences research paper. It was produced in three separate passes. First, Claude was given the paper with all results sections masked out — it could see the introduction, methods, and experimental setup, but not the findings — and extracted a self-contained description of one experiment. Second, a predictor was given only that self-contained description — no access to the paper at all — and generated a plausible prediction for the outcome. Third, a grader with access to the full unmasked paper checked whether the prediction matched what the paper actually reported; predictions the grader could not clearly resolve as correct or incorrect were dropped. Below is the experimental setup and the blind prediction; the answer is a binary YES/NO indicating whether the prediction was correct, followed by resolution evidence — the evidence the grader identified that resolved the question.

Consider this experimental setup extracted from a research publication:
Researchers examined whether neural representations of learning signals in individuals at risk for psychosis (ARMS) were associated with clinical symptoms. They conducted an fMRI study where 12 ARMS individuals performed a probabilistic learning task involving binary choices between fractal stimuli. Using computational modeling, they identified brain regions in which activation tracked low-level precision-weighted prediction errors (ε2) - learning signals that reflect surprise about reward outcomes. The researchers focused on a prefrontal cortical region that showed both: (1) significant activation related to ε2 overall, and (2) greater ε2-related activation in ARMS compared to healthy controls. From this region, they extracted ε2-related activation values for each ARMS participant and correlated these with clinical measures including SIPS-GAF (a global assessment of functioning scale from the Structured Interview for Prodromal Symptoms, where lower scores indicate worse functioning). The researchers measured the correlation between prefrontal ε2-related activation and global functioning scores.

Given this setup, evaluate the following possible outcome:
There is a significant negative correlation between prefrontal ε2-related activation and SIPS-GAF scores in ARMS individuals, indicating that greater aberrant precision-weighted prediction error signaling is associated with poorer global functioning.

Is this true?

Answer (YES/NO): YES